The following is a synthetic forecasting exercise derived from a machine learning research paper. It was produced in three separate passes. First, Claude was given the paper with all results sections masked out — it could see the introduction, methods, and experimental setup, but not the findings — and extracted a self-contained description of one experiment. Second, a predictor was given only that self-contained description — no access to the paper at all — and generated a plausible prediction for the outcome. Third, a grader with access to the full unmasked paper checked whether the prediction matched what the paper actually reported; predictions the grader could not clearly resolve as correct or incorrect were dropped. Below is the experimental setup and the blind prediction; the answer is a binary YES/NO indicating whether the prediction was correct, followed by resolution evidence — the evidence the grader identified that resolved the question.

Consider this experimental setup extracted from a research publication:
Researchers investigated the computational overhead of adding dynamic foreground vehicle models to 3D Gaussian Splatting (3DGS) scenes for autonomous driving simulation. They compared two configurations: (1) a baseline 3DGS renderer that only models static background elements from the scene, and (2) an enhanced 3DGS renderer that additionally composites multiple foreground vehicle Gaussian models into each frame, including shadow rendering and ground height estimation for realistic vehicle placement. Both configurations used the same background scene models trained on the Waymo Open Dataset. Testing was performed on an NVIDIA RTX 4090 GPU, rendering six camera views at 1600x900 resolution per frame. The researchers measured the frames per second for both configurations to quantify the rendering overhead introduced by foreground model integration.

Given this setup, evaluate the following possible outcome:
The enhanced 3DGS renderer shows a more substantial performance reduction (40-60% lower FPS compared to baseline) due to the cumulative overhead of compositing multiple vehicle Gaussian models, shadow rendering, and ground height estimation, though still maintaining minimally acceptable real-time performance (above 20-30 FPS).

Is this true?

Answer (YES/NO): NO